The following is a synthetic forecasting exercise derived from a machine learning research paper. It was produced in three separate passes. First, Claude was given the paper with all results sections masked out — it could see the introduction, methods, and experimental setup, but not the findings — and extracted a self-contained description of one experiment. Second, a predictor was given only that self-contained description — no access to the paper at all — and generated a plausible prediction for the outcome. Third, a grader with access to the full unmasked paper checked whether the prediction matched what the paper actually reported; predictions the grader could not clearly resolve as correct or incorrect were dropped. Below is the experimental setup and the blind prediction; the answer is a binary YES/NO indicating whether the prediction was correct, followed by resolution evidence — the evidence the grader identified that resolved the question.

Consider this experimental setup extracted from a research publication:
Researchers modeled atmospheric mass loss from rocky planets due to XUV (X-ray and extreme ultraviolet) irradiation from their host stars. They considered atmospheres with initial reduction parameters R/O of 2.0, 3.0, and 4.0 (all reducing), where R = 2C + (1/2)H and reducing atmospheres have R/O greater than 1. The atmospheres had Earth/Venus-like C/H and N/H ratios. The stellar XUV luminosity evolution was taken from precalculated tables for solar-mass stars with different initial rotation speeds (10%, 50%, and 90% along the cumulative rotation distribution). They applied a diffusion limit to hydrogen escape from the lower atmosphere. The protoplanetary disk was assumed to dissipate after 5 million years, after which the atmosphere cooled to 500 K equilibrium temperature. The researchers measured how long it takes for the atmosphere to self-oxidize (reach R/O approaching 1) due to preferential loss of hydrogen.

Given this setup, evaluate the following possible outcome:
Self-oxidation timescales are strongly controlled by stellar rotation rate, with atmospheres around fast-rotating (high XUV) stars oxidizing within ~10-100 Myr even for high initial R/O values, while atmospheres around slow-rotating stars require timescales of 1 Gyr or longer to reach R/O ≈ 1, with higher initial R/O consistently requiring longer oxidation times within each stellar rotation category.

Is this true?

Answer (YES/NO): NO